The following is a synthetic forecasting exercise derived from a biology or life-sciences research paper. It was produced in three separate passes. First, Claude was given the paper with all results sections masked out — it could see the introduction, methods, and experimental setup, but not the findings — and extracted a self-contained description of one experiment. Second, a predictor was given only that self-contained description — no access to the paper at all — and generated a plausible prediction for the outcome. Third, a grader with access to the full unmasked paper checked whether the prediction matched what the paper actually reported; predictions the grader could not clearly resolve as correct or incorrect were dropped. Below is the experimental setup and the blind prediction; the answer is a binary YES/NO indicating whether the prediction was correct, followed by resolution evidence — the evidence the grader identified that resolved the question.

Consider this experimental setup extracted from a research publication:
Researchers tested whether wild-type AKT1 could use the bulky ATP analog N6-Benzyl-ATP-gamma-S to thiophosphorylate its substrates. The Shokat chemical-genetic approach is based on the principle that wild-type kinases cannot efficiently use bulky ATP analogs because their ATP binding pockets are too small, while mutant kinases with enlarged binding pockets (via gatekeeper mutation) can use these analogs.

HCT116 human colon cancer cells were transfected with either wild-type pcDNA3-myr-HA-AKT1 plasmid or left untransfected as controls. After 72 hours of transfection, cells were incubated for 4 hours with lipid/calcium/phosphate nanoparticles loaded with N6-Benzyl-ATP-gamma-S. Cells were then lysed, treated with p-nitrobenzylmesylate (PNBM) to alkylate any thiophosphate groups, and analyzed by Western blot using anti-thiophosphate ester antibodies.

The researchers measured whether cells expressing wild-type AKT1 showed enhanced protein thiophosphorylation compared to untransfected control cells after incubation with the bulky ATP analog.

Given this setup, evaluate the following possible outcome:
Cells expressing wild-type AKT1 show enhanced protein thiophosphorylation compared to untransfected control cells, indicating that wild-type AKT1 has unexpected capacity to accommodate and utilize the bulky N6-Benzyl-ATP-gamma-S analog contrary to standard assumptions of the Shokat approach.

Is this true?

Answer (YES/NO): NO